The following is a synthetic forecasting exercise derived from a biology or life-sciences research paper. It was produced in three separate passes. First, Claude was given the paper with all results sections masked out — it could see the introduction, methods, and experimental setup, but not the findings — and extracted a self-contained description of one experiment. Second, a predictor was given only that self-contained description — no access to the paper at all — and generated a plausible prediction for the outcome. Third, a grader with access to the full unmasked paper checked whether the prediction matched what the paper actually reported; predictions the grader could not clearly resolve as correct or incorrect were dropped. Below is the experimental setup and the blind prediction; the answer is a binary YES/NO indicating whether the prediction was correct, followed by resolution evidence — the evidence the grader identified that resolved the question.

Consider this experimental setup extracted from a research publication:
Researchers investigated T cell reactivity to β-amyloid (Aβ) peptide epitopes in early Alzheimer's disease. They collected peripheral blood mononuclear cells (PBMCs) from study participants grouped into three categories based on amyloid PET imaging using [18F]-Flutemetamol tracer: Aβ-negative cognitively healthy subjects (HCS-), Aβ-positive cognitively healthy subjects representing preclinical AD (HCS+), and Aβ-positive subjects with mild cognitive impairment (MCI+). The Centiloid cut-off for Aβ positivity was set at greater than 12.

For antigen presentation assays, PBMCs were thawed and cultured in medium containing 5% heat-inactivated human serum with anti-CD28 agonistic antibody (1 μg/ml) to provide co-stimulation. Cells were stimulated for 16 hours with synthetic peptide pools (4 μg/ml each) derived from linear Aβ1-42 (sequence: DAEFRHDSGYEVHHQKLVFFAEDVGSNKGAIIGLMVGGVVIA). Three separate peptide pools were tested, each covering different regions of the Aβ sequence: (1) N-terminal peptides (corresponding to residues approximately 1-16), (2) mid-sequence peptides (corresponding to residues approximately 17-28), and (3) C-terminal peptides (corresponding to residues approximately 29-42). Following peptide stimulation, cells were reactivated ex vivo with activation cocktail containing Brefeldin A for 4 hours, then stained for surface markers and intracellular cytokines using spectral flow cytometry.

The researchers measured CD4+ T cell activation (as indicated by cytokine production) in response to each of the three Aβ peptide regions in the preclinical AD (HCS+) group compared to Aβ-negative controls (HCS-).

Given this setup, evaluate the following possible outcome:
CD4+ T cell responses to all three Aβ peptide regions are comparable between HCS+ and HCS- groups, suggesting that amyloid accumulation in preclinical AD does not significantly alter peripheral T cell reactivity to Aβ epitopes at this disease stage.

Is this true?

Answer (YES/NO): NO